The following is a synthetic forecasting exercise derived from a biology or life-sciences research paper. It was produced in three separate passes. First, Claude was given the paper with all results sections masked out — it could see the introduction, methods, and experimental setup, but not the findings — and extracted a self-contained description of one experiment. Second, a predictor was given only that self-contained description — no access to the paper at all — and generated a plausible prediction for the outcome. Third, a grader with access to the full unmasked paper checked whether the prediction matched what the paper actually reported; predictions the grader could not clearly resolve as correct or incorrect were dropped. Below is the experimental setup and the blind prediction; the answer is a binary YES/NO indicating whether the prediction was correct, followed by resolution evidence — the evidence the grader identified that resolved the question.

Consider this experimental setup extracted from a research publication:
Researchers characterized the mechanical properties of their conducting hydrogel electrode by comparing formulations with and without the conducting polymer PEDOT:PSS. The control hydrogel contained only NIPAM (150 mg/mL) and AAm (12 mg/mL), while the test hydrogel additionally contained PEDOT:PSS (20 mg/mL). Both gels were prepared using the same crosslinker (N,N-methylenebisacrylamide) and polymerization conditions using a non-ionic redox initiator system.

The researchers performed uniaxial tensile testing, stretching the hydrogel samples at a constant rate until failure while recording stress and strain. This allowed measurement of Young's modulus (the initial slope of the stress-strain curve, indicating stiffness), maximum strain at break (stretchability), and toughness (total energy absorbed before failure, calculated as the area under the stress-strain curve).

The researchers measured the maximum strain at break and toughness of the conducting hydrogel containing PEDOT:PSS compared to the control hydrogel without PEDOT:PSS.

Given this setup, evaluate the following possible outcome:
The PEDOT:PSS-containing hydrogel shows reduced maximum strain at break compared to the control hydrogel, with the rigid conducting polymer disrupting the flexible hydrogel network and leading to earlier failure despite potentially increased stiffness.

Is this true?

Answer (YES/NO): NO